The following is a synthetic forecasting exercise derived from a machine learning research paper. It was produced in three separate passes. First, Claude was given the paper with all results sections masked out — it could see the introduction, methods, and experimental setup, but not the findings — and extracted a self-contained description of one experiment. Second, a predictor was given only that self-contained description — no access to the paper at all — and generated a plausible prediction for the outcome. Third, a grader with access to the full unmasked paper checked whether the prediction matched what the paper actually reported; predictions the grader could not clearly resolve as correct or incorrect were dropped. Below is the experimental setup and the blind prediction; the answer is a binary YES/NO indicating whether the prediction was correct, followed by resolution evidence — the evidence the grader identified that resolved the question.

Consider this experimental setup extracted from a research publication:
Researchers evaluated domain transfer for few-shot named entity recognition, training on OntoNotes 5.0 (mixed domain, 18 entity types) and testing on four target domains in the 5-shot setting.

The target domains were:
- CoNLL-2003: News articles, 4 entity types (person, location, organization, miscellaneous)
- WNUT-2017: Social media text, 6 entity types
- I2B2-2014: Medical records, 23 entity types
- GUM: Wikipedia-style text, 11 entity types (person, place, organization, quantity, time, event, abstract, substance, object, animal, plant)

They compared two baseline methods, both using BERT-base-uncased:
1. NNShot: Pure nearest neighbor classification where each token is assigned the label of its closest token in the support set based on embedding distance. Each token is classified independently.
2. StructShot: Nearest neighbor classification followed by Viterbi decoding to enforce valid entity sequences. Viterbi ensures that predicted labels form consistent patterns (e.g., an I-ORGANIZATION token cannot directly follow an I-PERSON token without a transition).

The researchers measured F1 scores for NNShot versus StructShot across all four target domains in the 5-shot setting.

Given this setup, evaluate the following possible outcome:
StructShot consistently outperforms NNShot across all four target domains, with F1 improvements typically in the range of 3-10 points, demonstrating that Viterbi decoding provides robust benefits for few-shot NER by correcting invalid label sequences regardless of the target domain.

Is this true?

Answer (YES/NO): NO